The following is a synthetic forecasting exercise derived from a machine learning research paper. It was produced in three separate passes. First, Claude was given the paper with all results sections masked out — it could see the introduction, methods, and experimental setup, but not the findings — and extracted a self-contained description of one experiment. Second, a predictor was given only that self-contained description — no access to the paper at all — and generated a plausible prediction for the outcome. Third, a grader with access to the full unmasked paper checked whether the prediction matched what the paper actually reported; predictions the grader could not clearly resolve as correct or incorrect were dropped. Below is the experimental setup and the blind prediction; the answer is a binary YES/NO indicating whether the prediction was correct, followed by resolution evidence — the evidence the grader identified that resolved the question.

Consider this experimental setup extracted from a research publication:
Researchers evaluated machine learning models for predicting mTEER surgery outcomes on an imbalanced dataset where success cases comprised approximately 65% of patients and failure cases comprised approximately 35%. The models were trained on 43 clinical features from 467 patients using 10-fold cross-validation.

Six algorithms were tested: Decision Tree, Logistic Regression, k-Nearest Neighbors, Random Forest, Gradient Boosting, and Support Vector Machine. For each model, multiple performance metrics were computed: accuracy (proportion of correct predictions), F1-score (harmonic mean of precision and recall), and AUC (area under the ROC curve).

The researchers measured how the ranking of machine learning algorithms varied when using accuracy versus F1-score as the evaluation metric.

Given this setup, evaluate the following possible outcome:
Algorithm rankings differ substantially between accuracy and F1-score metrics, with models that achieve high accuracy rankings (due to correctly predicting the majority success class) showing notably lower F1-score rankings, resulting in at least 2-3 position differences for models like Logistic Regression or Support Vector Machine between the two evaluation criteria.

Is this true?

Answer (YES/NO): NO